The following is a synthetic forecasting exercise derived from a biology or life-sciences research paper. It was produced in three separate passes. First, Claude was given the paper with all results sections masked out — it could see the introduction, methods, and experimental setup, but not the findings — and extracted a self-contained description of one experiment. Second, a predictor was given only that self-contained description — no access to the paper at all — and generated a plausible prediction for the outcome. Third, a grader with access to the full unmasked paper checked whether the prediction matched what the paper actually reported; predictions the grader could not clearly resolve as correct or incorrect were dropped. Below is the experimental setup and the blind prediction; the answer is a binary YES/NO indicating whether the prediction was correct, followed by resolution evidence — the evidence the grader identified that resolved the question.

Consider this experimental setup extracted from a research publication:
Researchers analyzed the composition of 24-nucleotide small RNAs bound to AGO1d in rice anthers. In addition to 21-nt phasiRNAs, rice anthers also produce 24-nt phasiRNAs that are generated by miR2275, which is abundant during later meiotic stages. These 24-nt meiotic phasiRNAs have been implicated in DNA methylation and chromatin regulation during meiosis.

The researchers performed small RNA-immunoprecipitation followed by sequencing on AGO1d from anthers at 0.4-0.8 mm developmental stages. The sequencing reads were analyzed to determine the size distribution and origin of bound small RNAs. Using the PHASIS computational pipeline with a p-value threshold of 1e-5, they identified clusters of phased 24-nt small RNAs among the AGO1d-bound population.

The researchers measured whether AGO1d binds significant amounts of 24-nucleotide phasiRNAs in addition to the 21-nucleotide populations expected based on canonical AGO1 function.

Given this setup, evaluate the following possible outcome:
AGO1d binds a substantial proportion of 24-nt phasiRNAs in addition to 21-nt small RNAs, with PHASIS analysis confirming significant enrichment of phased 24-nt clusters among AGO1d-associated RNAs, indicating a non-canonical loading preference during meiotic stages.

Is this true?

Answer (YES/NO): NO